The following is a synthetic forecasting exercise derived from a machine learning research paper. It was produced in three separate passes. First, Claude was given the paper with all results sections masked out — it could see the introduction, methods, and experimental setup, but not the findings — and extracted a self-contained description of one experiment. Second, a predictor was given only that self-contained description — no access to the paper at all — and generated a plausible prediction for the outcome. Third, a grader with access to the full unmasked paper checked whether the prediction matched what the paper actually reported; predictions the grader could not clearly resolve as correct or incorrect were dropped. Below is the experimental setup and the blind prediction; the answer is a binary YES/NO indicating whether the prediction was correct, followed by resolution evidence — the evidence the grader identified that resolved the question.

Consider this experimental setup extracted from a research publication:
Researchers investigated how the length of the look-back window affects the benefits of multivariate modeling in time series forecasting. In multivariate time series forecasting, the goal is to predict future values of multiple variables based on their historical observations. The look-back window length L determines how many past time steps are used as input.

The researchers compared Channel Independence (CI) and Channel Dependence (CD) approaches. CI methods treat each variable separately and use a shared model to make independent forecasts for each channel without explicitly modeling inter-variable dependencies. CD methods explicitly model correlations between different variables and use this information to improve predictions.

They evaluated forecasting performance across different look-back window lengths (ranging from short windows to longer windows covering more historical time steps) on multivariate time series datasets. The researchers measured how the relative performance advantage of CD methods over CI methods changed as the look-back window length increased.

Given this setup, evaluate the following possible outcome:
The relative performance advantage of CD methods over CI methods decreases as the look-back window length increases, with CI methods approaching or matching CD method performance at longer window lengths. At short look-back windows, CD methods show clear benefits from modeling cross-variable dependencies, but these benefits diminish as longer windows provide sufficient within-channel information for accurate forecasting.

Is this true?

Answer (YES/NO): YES